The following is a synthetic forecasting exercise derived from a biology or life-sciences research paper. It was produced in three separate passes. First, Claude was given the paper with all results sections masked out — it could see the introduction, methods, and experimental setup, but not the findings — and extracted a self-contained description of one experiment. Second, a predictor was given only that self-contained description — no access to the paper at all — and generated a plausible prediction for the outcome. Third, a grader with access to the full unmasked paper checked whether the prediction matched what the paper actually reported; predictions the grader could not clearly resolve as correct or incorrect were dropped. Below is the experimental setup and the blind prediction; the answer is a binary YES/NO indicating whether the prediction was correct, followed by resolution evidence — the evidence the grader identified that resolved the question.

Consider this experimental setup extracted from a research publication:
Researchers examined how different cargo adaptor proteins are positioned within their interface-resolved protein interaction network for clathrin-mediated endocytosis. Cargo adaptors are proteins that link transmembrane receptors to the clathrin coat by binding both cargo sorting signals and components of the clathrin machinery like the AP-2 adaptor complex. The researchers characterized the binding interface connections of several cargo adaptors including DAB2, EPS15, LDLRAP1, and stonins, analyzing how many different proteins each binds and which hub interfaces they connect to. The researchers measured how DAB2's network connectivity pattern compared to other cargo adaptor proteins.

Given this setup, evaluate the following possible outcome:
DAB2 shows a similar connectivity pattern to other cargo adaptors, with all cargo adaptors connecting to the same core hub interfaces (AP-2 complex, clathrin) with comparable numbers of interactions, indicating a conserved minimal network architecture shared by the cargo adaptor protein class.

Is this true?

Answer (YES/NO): NO